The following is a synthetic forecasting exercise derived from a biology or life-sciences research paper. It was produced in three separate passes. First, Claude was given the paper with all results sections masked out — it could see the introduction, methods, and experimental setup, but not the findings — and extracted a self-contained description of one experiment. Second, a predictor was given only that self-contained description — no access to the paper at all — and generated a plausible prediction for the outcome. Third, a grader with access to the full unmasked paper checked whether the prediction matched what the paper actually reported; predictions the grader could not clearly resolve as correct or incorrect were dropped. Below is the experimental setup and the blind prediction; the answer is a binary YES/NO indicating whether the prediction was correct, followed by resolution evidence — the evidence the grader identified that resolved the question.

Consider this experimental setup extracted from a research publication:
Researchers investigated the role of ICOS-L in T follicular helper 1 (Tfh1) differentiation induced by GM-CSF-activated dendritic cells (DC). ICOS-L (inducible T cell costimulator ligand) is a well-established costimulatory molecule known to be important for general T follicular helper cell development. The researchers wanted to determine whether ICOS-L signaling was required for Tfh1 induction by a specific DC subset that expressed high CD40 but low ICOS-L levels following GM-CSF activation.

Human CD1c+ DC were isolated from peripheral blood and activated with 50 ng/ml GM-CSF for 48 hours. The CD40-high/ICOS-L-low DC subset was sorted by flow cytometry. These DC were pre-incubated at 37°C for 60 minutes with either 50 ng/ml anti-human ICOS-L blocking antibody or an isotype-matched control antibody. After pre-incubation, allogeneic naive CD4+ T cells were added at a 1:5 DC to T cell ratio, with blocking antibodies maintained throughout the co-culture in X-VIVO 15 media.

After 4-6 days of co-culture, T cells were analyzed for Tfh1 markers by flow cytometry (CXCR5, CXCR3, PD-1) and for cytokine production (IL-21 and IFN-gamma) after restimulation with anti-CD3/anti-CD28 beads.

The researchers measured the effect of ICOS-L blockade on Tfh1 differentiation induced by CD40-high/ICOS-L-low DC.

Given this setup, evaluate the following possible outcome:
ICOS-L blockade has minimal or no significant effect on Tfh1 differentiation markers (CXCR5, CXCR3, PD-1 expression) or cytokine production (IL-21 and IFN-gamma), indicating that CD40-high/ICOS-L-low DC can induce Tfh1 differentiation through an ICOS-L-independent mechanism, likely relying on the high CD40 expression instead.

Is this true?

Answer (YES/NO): NO